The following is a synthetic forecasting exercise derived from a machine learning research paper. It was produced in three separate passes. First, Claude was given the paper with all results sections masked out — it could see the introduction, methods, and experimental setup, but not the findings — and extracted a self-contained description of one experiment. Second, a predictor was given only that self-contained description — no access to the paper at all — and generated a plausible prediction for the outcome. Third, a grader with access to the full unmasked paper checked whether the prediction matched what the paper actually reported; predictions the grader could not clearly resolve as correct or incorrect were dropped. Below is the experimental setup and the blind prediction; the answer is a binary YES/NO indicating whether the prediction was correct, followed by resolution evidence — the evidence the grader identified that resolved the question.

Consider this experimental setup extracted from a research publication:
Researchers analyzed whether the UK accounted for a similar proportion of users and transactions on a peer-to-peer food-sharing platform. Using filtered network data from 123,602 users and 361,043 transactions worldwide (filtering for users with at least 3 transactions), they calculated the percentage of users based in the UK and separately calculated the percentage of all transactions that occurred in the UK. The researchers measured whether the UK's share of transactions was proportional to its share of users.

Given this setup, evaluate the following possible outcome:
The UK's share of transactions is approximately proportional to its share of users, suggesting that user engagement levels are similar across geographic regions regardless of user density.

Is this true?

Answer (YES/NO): NO